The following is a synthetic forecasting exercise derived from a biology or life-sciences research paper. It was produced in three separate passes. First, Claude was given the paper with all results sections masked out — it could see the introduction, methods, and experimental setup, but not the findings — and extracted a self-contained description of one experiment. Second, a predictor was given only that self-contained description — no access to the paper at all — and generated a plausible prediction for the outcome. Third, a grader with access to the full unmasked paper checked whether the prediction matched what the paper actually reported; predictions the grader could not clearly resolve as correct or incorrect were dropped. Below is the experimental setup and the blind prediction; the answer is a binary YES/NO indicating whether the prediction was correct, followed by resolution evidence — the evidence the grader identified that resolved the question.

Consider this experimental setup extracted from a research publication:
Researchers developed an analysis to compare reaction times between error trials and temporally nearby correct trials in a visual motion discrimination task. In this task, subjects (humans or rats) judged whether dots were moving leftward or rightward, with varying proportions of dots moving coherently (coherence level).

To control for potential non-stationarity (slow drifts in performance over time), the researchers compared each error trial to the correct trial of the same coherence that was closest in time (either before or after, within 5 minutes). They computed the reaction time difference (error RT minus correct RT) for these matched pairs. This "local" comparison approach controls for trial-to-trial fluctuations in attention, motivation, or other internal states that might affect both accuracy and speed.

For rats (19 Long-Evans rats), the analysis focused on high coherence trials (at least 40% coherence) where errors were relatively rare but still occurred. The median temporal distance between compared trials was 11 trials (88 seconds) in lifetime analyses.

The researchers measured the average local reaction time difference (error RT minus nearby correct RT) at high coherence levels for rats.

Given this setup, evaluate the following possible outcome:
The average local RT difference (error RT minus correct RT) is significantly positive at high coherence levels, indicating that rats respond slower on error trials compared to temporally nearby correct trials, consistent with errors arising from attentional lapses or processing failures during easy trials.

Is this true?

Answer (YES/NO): YES